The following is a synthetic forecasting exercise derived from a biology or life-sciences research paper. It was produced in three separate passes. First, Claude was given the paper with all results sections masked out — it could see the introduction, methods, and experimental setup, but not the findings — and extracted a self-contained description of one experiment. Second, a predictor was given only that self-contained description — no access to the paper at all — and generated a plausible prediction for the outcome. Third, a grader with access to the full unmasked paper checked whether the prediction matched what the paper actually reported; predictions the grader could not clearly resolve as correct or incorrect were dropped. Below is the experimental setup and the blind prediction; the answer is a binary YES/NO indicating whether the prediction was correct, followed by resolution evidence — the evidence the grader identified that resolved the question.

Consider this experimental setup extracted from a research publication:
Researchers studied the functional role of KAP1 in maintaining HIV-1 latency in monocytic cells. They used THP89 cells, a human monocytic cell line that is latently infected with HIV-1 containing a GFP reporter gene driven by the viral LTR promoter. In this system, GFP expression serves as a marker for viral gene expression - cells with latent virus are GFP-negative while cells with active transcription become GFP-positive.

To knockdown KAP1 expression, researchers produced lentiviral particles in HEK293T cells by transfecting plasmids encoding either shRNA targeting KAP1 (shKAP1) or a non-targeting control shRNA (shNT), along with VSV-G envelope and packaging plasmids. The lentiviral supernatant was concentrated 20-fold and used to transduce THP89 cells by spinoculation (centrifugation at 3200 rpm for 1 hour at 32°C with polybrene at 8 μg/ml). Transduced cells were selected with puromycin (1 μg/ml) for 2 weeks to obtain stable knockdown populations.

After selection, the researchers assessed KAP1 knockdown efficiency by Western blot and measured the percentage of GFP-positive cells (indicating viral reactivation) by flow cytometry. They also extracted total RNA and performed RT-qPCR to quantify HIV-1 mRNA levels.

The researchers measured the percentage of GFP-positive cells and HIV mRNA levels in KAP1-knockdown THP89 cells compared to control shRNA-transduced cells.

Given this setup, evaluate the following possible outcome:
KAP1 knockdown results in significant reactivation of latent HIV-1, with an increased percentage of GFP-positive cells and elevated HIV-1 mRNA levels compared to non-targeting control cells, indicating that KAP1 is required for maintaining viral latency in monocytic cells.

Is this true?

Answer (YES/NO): YES